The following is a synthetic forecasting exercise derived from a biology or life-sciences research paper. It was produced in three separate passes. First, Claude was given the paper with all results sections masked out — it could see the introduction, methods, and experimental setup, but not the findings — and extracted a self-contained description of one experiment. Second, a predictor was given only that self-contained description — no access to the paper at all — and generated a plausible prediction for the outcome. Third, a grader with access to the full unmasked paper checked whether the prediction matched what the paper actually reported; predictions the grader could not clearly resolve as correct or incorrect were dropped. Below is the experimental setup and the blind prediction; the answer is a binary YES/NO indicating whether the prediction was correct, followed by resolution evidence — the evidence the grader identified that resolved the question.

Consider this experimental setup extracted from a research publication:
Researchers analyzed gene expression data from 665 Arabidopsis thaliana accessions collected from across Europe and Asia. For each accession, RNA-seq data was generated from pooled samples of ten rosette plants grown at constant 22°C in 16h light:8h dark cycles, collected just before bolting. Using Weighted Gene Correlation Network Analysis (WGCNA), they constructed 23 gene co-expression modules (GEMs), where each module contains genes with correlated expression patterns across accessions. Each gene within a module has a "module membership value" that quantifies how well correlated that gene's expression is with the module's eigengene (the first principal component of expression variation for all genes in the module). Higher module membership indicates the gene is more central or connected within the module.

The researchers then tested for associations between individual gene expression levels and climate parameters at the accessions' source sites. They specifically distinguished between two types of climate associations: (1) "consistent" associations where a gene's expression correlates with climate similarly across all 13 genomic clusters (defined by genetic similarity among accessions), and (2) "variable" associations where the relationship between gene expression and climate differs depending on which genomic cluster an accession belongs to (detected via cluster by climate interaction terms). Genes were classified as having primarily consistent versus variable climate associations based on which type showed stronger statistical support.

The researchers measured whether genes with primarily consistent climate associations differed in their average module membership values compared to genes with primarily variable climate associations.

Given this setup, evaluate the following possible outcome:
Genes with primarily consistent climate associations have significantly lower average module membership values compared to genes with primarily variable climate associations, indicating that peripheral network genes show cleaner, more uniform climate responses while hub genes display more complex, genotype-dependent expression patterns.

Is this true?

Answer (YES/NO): NO